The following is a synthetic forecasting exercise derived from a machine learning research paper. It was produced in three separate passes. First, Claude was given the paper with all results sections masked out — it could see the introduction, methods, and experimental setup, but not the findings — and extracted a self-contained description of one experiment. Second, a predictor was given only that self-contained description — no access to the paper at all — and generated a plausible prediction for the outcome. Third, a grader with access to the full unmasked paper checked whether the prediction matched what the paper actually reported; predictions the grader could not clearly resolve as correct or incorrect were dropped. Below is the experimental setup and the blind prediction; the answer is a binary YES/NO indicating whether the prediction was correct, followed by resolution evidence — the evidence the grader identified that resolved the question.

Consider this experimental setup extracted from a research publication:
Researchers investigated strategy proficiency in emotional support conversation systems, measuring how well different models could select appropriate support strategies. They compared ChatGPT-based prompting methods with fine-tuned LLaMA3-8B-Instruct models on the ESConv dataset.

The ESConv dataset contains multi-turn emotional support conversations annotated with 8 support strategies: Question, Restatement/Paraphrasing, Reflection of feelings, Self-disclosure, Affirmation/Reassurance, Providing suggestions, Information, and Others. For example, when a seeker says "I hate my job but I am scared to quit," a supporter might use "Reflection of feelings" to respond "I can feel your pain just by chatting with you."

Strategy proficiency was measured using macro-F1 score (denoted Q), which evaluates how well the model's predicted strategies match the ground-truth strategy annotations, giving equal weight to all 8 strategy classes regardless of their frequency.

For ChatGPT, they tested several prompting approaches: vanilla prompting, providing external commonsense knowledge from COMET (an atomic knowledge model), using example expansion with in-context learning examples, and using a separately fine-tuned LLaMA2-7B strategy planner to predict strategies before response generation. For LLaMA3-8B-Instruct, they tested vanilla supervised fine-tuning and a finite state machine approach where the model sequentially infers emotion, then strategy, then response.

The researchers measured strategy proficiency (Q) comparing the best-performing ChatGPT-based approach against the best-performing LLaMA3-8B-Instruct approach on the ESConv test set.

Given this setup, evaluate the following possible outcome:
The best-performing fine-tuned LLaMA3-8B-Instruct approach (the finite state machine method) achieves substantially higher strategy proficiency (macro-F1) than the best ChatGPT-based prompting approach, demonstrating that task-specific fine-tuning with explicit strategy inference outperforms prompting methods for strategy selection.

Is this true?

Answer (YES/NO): YES